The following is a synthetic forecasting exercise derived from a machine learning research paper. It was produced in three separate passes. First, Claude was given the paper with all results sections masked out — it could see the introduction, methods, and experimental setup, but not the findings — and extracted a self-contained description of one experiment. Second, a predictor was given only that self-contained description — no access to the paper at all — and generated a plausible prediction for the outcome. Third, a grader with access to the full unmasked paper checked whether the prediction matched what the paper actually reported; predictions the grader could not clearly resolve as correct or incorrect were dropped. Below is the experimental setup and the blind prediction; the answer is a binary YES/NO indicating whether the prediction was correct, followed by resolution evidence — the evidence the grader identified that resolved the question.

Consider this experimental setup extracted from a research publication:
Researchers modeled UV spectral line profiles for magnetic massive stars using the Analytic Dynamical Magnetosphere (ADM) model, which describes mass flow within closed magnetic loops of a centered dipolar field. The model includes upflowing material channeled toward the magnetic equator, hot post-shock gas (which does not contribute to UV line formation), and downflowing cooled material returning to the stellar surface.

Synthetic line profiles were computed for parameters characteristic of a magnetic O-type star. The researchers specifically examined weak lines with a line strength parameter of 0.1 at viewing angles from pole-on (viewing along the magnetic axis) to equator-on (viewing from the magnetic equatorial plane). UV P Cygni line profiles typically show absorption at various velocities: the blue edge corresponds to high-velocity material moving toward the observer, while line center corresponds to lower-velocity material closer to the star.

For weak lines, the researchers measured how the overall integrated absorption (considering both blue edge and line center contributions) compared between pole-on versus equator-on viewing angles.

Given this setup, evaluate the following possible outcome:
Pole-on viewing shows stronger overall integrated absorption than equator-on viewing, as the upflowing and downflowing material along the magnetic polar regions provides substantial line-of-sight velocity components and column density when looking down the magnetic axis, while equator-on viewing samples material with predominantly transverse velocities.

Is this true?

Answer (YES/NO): NO